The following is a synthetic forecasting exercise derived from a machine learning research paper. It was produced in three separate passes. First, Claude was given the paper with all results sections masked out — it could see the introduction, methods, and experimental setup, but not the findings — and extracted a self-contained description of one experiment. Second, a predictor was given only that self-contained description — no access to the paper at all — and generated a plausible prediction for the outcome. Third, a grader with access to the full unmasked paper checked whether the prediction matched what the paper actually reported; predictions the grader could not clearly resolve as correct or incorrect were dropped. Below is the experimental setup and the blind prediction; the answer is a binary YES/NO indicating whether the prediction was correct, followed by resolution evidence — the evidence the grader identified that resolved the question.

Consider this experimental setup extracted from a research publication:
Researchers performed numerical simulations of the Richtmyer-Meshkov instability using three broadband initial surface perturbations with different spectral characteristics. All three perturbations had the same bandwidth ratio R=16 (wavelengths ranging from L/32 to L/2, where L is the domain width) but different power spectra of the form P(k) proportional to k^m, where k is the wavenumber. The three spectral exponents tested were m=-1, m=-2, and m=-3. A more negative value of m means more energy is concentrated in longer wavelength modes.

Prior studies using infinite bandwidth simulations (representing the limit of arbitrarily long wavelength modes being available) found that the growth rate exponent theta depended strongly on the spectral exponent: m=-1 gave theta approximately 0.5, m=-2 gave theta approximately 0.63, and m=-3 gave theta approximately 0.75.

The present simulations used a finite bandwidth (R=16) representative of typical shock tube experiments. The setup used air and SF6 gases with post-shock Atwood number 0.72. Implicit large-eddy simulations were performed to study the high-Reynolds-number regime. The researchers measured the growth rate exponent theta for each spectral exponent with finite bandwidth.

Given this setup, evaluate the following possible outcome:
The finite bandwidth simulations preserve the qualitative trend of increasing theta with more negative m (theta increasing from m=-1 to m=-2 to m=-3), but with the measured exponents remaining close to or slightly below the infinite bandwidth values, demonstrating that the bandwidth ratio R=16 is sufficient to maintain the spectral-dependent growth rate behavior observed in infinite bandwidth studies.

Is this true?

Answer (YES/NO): NO